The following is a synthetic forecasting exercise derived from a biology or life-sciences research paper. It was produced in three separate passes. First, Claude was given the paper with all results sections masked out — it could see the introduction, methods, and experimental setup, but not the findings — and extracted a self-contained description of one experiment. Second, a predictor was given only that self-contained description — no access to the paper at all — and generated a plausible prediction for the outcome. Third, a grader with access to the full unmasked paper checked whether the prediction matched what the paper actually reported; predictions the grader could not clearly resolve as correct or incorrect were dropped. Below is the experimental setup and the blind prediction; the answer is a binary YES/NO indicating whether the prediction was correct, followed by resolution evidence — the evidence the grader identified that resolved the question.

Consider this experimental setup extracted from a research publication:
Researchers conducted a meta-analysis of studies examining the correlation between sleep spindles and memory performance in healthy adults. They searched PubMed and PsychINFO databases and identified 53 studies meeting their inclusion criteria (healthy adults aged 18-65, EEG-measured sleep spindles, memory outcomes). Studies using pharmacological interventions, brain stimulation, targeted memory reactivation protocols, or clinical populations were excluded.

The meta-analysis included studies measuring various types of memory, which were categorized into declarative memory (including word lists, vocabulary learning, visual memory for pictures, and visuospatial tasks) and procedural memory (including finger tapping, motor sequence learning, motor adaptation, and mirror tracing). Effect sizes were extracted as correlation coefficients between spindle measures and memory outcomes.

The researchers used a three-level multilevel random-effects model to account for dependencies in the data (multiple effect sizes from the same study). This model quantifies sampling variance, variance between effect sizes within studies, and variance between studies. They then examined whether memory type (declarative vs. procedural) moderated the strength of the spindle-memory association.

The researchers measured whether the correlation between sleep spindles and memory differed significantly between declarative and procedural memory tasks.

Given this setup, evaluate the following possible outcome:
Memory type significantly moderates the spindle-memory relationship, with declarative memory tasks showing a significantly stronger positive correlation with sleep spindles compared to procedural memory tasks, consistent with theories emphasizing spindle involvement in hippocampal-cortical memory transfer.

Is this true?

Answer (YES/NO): NO